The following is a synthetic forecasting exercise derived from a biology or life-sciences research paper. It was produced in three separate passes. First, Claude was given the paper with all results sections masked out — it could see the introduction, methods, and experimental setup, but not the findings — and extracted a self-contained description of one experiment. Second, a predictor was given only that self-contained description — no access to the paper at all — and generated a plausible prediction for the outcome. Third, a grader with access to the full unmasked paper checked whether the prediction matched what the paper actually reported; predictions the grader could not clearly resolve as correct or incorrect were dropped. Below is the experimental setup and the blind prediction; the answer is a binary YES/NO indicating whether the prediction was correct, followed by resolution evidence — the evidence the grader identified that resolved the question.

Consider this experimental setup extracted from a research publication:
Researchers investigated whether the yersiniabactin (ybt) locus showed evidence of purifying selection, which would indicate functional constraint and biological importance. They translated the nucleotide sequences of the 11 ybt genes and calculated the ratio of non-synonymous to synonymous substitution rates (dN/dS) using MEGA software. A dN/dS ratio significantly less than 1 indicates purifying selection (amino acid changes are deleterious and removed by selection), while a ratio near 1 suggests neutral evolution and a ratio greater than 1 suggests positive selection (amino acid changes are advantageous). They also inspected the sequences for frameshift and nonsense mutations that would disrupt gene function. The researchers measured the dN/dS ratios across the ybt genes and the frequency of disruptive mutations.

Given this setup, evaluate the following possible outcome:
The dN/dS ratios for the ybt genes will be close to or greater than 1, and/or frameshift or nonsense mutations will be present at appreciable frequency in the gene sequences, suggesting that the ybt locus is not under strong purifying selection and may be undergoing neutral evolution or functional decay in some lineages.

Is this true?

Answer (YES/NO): NO